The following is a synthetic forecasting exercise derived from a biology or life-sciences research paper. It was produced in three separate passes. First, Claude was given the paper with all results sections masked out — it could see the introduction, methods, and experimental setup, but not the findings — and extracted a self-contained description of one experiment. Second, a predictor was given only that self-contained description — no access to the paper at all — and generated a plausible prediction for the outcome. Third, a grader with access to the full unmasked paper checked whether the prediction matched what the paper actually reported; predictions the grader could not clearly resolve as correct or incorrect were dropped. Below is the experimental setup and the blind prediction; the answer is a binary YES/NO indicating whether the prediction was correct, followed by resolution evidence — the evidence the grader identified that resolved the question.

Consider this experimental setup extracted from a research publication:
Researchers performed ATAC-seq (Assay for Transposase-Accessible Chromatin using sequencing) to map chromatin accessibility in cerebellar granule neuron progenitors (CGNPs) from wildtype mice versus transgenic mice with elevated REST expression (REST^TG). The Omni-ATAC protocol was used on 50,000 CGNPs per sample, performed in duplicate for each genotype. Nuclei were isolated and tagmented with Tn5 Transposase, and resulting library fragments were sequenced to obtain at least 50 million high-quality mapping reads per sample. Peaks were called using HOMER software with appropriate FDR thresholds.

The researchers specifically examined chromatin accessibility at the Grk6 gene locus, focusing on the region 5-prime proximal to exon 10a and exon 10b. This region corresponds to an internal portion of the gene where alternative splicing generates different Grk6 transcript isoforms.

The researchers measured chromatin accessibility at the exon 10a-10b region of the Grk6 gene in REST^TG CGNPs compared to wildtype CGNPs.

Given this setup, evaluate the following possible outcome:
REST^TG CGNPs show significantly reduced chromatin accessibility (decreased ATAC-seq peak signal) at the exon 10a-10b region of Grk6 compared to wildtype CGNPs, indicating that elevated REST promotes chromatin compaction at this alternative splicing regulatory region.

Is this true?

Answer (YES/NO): NO